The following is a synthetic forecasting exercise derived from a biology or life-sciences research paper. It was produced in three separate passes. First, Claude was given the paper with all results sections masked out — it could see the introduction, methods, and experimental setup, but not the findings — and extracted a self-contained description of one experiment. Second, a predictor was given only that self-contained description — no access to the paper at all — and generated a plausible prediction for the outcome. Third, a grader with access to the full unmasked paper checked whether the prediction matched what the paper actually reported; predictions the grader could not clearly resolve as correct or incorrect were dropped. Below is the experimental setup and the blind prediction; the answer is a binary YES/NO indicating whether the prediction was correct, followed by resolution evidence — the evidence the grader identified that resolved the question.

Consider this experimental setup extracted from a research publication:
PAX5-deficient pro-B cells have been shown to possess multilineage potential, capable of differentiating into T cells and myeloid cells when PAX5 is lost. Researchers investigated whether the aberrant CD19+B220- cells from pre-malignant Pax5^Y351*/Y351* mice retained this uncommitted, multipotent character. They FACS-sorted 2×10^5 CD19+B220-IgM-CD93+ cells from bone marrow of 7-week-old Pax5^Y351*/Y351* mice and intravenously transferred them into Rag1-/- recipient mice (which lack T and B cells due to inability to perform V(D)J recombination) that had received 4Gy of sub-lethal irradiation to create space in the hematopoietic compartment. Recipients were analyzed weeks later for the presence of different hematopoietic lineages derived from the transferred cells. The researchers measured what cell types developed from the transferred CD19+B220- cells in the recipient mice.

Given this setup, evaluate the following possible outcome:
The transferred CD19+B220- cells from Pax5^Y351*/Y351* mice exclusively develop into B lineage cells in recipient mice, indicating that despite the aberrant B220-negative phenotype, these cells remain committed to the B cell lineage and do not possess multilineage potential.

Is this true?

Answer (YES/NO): NO